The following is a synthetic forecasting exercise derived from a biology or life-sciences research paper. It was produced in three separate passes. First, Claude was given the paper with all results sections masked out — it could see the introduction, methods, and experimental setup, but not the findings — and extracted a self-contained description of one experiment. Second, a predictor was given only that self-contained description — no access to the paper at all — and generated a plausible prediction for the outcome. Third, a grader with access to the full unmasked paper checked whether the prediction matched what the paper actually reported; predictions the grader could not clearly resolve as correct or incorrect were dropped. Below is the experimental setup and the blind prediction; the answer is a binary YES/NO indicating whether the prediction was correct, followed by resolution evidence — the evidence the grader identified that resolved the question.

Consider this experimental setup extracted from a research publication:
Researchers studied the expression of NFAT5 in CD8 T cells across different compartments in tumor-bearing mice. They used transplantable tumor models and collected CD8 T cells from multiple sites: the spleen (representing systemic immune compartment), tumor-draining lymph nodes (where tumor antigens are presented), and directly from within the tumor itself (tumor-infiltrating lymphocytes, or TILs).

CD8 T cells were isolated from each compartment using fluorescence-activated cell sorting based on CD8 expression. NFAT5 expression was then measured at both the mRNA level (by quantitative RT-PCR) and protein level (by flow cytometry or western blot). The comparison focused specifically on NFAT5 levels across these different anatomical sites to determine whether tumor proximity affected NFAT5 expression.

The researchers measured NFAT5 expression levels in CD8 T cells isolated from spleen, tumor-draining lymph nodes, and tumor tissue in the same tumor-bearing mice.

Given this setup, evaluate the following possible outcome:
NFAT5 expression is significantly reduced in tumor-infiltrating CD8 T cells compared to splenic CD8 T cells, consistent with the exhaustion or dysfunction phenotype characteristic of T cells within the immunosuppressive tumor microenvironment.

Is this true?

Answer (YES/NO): NO